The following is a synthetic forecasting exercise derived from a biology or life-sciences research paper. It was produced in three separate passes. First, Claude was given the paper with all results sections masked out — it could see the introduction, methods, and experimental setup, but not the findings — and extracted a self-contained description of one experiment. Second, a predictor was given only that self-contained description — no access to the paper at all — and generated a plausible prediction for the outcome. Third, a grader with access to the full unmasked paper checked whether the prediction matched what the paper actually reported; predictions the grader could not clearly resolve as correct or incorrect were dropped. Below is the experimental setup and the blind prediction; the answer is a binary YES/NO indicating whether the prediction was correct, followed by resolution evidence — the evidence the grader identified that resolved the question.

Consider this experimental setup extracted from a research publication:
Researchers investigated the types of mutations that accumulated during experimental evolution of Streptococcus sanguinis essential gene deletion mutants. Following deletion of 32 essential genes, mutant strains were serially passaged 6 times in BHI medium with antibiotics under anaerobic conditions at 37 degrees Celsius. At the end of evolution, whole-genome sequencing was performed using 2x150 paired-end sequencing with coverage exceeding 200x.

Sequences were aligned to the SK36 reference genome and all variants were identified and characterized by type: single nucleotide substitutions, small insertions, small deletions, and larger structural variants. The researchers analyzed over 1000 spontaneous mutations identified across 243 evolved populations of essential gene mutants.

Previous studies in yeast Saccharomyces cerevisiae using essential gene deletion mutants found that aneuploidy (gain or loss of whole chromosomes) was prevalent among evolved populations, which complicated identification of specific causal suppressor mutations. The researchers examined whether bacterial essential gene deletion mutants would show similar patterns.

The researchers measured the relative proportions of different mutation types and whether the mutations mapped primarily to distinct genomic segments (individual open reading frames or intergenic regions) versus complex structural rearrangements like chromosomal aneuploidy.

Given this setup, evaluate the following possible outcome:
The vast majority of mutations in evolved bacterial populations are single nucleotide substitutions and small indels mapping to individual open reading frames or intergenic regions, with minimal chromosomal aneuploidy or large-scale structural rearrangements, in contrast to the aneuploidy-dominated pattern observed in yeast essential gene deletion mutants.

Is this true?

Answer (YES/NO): YES